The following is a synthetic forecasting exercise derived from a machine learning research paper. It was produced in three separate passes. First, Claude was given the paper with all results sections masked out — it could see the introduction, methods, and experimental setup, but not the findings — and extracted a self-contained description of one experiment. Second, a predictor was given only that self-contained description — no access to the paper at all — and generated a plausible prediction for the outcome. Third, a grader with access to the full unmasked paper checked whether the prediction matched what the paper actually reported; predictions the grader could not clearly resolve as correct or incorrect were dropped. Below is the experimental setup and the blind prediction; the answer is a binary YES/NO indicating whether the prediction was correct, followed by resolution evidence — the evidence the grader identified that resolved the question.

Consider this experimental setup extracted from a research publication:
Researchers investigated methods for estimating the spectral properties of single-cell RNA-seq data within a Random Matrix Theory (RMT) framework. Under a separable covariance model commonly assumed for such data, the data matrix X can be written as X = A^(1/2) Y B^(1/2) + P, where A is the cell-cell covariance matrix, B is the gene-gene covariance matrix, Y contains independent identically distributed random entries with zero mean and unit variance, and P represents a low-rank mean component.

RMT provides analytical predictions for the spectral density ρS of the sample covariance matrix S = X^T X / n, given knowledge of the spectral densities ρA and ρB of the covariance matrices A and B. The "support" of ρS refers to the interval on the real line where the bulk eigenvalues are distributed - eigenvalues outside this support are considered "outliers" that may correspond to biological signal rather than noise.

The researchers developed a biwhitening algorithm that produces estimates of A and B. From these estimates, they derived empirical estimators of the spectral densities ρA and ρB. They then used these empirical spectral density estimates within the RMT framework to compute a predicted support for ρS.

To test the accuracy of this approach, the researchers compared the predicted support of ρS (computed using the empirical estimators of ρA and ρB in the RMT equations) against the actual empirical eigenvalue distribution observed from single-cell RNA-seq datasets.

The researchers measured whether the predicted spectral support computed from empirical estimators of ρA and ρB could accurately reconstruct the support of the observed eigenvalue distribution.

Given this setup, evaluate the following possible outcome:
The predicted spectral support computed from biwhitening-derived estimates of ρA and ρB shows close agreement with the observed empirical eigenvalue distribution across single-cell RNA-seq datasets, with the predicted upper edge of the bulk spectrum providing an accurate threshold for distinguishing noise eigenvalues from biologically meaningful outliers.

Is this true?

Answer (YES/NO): NO